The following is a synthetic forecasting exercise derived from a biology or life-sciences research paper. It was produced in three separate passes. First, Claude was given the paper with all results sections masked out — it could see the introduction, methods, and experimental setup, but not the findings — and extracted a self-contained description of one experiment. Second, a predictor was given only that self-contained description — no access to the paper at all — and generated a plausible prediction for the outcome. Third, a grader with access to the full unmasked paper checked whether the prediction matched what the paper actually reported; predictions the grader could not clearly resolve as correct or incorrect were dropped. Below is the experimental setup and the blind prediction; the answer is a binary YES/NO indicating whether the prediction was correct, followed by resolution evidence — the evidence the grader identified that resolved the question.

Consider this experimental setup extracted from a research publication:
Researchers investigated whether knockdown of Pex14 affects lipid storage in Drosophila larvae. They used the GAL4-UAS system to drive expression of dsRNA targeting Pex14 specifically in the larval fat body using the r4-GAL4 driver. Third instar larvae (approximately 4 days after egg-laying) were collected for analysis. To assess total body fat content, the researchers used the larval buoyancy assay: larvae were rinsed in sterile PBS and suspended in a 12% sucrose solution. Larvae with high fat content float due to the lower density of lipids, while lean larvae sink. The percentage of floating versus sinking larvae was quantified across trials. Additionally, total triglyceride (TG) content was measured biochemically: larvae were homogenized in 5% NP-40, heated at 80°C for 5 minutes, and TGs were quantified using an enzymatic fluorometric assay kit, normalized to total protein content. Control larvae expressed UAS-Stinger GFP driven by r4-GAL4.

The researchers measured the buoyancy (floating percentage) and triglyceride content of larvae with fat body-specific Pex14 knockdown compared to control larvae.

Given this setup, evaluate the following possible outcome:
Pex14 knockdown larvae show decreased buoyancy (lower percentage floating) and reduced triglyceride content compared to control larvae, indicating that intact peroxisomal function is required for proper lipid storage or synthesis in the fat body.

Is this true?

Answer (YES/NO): YES